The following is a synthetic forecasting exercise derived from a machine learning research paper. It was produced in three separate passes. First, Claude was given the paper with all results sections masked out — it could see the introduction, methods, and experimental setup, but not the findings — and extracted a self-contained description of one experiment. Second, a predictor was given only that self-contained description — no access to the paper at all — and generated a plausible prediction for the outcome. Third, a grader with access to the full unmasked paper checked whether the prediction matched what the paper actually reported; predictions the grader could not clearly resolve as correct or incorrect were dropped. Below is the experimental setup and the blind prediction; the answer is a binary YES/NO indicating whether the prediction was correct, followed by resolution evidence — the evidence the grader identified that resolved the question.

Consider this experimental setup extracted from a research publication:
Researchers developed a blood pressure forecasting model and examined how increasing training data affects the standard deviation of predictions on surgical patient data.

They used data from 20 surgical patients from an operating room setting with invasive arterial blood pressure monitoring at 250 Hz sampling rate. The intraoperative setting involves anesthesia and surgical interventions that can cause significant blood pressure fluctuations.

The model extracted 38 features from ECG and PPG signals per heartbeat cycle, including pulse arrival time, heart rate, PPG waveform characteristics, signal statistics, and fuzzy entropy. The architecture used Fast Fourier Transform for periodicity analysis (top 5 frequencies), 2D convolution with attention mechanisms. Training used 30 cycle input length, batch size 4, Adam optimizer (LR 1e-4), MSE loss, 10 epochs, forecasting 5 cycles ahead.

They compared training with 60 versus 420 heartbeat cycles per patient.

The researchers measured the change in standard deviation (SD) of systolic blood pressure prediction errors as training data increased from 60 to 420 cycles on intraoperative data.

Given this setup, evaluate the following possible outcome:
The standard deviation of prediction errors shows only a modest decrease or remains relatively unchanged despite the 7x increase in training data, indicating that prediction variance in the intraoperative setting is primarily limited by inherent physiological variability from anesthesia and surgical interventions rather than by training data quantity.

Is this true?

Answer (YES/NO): YES